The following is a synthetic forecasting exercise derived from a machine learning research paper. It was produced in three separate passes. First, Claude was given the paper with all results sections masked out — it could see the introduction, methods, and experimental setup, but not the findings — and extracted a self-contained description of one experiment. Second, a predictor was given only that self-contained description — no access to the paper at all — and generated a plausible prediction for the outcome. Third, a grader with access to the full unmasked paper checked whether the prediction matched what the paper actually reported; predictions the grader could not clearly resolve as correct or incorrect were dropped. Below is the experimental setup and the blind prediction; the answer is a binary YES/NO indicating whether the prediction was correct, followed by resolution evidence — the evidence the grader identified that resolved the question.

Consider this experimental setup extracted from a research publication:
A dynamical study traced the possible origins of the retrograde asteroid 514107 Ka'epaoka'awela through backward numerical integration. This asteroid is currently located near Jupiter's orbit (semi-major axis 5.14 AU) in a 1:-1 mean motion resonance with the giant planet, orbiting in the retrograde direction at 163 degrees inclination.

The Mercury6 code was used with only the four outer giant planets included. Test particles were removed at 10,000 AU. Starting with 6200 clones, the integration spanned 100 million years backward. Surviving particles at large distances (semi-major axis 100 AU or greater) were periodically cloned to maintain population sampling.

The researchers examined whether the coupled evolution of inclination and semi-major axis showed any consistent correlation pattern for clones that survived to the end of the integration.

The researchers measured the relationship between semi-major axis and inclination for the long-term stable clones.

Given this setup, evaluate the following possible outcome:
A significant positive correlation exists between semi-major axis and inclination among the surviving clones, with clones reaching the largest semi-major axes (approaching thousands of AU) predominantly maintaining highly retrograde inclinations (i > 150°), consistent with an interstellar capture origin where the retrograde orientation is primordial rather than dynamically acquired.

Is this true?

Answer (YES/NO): NO